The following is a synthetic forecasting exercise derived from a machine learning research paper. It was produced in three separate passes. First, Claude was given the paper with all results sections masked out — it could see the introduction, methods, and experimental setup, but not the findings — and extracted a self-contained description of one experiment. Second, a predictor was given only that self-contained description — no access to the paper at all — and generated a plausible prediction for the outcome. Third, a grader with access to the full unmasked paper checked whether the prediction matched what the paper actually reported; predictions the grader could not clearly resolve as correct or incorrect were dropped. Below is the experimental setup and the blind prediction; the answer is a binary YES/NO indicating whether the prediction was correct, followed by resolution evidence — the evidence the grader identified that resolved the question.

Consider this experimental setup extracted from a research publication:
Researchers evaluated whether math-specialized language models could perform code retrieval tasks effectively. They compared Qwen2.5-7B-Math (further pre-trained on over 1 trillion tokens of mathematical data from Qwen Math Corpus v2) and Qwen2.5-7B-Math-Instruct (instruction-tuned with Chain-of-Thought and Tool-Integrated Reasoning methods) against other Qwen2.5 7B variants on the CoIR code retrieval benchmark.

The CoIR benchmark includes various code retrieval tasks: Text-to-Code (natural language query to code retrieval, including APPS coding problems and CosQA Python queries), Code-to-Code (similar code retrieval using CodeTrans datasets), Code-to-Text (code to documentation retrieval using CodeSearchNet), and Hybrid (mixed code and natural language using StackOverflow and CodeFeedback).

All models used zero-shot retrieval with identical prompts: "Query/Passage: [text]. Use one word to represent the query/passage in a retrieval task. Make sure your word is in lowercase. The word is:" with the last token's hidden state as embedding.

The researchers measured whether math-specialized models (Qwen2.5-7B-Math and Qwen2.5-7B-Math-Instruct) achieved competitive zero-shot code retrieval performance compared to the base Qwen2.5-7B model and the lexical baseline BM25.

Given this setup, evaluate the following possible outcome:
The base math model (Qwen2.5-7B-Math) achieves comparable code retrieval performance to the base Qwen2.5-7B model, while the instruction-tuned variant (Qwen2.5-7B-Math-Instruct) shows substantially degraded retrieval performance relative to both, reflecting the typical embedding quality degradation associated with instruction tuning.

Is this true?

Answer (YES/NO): NO